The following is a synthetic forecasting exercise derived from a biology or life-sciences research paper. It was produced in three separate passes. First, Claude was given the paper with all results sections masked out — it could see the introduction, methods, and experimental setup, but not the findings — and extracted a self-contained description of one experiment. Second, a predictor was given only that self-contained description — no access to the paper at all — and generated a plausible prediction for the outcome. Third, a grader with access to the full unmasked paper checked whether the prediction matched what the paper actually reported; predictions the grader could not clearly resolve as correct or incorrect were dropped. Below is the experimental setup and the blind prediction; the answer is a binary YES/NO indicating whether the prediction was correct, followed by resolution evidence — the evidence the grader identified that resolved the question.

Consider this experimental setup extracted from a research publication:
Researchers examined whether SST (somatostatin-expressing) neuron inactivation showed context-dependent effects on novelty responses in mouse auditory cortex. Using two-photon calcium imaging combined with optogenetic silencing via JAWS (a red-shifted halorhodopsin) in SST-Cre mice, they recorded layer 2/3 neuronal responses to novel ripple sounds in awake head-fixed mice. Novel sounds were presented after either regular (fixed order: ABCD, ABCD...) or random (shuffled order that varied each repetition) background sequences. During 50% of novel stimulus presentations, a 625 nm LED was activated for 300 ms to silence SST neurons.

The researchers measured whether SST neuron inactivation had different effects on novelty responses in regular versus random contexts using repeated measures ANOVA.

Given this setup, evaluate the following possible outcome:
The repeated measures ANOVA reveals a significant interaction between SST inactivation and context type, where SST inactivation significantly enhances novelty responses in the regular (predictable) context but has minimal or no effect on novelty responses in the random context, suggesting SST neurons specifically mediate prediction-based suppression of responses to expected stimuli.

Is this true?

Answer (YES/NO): NO